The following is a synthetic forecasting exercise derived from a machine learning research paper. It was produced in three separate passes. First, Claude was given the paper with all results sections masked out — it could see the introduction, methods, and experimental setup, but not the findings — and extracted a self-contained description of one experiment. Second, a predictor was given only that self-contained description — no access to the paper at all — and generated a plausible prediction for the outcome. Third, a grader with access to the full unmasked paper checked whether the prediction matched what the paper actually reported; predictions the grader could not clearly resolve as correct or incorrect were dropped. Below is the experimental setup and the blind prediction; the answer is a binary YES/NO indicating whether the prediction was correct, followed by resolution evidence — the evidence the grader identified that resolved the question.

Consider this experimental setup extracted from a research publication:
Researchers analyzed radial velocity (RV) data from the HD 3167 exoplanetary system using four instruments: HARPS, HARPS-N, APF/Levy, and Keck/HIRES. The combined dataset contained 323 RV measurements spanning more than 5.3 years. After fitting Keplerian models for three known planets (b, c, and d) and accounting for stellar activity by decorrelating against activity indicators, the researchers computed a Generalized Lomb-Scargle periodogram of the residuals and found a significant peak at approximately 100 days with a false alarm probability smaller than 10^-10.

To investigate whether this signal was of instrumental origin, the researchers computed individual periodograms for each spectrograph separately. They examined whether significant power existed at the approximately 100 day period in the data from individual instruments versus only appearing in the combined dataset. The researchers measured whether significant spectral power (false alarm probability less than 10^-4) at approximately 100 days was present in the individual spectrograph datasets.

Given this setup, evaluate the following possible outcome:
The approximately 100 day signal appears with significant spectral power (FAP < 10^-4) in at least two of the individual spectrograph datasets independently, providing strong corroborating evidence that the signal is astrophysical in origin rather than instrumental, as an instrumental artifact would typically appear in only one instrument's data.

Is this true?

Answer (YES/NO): YES